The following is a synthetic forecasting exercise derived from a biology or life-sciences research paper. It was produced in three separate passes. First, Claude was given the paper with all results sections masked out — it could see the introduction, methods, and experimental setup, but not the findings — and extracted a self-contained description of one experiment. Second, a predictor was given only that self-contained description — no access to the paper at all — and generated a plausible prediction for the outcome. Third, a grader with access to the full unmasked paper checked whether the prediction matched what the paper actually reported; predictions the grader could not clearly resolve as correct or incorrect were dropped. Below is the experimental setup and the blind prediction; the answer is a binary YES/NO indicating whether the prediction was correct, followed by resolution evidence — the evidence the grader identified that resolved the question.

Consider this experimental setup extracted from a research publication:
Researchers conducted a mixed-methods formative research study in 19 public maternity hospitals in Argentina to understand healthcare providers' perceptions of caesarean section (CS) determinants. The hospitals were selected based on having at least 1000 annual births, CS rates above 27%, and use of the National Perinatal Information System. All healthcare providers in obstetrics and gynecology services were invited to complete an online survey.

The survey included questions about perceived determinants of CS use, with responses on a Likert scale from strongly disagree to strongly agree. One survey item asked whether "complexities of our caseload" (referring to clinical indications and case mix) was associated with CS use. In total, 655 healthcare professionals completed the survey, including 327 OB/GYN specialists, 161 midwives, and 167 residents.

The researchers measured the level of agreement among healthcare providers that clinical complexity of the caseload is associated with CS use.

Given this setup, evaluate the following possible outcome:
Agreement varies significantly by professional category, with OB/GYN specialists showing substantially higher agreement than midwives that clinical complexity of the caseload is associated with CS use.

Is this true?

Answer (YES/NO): NO